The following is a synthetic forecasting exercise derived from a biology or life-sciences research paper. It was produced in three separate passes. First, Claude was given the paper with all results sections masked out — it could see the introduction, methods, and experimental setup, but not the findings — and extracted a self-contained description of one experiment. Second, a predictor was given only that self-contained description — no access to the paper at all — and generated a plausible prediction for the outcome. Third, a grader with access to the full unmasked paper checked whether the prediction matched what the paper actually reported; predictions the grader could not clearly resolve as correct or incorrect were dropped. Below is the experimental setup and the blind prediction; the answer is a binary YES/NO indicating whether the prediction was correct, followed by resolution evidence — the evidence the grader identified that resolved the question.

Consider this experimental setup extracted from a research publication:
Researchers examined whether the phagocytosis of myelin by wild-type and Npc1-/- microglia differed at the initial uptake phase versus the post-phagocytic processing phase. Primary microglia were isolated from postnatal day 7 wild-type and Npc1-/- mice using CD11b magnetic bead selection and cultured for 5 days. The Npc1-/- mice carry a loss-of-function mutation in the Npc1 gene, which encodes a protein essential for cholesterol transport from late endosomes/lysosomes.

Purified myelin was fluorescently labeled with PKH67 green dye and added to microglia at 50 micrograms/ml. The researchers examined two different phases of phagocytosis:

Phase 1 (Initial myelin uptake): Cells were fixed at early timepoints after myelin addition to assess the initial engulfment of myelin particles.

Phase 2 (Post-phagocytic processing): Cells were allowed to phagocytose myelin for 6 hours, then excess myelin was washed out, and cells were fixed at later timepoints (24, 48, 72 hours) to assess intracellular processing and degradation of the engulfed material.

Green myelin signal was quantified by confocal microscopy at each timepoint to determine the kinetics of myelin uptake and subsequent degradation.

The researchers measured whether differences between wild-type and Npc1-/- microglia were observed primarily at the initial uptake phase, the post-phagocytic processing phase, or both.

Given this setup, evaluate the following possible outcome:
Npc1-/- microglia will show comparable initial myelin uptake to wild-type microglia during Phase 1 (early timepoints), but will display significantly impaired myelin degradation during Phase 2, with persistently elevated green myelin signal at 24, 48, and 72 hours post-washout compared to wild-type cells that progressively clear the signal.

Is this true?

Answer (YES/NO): YES